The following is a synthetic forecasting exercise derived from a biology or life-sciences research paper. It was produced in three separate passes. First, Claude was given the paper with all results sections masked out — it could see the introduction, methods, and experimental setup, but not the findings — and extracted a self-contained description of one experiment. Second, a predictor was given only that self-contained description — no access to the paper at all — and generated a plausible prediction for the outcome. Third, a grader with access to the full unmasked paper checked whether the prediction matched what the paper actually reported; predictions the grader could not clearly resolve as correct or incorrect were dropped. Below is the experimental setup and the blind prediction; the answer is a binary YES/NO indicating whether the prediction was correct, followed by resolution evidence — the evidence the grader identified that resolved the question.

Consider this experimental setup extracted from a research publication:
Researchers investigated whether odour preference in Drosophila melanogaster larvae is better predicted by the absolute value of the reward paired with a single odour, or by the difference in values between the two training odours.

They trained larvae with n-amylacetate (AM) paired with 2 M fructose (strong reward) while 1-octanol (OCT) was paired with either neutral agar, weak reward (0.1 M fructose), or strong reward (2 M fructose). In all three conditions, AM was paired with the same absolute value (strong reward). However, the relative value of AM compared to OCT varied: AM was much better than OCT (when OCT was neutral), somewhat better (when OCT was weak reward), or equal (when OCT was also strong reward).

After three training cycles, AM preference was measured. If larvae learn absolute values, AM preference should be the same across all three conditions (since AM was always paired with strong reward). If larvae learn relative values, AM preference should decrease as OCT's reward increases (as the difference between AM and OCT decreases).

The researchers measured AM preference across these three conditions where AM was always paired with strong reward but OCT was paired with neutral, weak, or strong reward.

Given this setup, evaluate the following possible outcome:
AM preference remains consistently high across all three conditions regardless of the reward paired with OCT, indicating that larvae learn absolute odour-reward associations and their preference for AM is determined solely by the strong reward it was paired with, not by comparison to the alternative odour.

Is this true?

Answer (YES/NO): NO